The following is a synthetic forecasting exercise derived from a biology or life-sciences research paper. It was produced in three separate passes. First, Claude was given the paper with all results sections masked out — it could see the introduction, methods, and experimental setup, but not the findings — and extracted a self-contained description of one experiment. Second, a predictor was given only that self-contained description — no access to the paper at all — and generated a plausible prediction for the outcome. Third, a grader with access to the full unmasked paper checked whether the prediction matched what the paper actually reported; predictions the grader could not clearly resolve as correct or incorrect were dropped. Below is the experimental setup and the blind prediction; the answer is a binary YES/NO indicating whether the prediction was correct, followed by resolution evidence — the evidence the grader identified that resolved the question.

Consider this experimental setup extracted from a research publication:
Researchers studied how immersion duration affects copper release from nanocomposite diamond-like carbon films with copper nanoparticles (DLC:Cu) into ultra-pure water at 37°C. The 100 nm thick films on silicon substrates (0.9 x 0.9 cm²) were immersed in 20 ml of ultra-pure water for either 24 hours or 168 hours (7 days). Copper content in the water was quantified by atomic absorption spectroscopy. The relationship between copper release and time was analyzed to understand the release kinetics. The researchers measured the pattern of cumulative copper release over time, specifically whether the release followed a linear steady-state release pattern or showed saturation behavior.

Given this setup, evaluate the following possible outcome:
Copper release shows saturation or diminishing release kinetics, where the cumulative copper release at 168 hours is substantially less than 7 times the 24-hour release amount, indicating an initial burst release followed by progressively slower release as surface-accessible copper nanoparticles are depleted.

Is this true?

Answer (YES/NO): YES